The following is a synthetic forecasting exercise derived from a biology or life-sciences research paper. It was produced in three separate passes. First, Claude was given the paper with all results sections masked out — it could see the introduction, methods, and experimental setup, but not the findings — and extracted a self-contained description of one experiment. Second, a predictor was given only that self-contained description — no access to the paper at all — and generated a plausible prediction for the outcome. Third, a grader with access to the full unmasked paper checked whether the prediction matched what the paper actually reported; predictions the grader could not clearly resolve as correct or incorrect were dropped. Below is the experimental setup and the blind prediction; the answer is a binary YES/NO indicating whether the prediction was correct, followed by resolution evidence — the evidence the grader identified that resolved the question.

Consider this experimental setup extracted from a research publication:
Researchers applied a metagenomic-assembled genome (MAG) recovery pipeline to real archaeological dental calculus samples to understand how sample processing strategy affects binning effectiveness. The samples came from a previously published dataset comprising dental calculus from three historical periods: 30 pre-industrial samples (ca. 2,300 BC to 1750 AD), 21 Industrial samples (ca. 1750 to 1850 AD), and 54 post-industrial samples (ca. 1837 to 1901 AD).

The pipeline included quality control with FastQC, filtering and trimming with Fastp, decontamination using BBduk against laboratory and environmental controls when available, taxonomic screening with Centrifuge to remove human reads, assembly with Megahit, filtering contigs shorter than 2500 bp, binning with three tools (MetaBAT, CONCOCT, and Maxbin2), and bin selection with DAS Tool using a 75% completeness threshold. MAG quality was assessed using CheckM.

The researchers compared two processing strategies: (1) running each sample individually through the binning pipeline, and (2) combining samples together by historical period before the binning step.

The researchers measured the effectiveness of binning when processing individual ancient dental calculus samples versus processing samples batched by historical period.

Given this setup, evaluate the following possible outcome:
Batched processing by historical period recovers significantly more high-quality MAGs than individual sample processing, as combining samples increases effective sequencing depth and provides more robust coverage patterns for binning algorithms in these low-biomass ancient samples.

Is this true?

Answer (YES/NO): YES